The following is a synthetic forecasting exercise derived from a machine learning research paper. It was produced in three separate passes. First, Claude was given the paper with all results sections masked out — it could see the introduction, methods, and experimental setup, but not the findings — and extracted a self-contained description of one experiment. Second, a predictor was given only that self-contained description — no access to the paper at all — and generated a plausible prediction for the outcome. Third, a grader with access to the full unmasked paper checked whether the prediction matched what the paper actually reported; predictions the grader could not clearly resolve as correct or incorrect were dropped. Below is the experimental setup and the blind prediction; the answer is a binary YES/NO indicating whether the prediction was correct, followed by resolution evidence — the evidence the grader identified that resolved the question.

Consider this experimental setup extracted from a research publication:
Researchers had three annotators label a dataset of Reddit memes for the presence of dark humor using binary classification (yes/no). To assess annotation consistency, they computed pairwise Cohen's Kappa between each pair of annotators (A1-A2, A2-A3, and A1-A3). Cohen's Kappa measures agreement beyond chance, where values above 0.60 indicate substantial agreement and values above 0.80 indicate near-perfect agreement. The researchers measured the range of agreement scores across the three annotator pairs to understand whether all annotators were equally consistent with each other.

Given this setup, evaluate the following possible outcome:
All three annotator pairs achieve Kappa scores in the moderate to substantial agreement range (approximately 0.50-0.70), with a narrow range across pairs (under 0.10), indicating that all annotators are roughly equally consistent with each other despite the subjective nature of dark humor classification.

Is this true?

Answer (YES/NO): NO